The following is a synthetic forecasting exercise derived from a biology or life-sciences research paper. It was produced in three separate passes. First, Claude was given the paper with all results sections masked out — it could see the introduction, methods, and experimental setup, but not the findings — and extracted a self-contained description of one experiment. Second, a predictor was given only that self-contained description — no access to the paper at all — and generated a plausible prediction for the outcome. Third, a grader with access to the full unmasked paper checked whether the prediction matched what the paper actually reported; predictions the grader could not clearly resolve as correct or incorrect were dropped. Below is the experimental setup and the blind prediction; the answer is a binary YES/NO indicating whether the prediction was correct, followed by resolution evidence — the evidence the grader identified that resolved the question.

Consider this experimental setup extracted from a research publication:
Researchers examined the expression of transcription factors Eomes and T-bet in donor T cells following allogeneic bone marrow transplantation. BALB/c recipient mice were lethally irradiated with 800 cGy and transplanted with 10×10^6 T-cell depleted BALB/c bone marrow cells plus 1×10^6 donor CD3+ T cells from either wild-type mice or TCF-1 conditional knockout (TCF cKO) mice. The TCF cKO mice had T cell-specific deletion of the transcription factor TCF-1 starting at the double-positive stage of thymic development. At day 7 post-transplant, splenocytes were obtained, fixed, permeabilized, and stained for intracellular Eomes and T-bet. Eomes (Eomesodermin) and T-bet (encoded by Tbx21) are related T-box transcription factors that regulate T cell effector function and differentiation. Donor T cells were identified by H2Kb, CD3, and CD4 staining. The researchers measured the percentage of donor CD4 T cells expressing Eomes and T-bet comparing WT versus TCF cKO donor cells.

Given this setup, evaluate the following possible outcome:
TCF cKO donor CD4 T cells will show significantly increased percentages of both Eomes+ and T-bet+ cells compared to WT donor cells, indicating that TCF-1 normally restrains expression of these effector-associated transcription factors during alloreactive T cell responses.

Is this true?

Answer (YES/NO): NO